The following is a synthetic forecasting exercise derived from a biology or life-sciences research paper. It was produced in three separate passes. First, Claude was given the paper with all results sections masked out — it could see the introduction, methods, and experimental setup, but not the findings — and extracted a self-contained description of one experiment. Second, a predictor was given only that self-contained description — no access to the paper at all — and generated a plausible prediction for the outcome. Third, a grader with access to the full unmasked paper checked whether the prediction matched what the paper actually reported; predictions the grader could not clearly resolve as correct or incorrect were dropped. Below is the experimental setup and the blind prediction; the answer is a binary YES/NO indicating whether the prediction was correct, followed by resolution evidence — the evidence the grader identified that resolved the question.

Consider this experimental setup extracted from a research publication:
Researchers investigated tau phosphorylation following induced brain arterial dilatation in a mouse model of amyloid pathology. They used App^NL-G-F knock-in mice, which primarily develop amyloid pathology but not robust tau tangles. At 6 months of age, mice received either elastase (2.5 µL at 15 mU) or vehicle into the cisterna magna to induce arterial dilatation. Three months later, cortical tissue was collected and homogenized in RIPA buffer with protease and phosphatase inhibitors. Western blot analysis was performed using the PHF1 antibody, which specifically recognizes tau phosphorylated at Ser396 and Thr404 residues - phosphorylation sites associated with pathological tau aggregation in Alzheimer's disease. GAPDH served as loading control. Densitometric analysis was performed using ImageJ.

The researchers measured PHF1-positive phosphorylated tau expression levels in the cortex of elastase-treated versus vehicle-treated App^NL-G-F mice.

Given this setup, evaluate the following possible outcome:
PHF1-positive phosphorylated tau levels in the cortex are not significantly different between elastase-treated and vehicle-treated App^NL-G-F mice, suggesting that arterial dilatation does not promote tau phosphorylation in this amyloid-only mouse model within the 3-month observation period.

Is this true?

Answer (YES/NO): YES